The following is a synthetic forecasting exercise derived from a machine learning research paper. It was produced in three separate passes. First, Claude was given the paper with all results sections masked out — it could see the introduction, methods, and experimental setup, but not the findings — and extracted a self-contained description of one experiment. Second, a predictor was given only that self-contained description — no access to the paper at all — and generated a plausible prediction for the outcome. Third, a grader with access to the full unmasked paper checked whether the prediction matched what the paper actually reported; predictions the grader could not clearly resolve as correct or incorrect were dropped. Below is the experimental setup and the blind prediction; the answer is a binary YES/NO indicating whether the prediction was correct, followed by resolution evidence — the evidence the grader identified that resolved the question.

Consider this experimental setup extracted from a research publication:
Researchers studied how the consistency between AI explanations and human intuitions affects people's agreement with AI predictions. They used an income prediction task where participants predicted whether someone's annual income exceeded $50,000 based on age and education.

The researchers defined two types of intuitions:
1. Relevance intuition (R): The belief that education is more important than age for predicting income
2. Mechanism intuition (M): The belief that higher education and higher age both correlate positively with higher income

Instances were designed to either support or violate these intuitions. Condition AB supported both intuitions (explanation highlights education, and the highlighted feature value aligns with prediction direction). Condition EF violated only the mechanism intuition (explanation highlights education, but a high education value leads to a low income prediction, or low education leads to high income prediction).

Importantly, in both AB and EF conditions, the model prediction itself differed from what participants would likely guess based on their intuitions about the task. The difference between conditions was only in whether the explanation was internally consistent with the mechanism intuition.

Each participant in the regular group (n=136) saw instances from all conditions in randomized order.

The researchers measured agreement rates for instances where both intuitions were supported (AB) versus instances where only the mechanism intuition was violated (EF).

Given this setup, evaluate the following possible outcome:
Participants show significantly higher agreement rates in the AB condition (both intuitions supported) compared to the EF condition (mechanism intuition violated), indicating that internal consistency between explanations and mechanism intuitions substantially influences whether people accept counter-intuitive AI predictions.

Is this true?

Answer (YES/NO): NO